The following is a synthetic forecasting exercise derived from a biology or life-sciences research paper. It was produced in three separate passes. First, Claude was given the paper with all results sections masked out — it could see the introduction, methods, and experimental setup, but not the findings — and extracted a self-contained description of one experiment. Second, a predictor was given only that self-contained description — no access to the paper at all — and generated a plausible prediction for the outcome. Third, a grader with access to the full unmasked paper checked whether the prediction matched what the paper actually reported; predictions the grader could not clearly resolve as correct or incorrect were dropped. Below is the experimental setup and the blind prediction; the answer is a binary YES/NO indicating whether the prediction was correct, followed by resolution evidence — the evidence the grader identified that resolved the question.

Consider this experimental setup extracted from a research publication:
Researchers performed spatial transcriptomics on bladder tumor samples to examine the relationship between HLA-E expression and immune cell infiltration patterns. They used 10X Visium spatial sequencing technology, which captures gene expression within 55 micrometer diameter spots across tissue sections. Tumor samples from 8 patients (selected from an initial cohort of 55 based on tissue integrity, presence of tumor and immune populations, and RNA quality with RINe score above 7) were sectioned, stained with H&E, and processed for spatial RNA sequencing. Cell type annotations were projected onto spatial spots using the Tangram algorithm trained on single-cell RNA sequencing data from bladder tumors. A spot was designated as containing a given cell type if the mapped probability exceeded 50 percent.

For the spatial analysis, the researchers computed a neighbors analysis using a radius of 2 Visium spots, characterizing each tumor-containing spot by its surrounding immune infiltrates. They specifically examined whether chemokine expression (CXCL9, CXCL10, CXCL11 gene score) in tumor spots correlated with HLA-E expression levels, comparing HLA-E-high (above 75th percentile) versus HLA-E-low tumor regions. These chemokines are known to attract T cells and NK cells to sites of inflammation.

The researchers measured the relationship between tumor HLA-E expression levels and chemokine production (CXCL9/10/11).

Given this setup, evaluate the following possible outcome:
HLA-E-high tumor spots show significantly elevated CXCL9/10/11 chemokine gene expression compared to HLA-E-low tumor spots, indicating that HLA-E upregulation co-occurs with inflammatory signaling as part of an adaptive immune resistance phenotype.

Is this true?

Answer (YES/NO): YES